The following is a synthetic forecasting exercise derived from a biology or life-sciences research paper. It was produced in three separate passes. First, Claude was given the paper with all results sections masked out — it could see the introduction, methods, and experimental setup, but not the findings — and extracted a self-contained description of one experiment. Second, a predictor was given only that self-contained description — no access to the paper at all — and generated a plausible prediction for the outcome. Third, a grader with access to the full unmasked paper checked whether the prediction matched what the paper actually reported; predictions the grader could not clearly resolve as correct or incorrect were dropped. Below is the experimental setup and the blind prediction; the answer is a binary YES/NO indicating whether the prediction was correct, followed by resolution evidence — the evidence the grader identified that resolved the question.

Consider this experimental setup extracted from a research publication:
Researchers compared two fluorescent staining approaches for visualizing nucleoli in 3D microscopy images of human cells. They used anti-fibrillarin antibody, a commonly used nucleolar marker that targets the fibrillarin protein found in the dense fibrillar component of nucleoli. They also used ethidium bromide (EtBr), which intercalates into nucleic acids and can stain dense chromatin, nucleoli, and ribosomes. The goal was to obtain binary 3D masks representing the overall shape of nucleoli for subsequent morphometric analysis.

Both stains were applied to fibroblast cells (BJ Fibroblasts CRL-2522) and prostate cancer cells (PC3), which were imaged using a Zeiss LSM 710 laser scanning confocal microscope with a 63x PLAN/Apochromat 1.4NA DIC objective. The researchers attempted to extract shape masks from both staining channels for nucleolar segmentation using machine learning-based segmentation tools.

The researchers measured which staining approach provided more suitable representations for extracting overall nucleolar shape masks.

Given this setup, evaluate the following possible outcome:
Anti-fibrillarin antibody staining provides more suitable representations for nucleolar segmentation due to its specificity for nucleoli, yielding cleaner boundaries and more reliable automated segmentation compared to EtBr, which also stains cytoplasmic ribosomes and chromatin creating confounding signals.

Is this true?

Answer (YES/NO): NO